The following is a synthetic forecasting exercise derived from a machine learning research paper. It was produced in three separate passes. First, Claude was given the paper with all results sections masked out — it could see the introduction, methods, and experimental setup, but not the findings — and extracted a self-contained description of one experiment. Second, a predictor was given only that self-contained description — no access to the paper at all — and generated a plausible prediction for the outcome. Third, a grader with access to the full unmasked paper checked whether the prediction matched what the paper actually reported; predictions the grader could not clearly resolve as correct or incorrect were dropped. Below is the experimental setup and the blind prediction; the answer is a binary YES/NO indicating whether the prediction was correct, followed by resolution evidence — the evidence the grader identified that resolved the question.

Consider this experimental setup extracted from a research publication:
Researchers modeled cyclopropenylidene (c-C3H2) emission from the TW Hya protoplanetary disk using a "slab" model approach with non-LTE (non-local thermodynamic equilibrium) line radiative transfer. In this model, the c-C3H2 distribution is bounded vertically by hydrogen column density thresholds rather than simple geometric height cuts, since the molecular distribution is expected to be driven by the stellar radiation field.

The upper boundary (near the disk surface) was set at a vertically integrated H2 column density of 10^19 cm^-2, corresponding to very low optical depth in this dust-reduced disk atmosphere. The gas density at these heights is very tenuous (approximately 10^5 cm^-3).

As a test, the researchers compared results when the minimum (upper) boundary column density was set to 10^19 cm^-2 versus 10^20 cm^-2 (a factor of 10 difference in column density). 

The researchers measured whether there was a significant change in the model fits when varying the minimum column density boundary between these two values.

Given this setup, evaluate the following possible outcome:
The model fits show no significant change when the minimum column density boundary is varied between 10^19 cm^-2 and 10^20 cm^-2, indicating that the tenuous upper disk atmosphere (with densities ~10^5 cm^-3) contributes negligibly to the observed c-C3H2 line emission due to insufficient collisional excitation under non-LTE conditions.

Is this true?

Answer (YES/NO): YES